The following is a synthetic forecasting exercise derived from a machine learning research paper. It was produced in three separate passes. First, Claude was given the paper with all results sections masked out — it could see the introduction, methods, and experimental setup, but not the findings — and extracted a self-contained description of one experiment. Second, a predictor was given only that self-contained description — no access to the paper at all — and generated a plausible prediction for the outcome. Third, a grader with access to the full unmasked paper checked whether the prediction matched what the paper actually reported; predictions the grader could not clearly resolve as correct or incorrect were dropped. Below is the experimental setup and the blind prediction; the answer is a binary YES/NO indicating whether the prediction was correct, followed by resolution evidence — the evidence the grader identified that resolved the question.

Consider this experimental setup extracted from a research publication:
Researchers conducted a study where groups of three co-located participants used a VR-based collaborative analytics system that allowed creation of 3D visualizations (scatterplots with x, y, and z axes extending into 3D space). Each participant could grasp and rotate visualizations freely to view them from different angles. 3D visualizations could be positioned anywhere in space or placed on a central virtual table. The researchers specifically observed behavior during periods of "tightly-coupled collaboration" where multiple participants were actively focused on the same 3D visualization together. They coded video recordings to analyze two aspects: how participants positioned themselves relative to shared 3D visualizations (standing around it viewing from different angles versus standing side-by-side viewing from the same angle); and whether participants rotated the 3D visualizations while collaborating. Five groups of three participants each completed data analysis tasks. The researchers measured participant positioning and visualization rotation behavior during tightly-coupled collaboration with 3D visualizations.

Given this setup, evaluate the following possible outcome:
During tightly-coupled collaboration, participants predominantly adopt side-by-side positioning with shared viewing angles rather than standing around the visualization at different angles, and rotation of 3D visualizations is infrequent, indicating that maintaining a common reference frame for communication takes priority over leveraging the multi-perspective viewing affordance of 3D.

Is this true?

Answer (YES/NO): NO